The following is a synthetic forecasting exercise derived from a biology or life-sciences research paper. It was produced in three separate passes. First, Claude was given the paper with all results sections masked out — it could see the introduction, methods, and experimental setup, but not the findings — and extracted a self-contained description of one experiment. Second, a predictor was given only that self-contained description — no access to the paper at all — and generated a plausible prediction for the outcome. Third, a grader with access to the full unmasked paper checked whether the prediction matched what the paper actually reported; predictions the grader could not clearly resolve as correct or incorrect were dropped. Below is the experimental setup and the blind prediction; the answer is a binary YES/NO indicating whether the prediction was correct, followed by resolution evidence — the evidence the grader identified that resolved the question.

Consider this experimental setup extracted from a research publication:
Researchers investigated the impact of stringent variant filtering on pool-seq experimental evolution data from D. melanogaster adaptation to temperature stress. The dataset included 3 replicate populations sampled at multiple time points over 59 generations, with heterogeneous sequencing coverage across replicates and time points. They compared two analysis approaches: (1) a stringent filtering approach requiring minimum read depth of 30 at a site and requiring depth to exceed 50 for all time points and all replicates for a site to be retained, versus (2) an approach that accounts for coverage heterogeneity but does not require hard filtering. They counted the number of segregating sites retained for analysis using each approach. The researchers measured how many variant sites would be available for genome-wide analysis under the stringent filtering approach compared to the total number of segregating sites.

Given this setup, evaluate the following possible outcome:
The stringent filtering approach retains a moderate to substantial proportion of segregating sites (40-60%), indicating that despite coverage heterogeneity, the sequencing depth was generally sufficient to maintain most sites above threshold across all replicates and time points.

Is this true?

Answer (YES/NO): NO